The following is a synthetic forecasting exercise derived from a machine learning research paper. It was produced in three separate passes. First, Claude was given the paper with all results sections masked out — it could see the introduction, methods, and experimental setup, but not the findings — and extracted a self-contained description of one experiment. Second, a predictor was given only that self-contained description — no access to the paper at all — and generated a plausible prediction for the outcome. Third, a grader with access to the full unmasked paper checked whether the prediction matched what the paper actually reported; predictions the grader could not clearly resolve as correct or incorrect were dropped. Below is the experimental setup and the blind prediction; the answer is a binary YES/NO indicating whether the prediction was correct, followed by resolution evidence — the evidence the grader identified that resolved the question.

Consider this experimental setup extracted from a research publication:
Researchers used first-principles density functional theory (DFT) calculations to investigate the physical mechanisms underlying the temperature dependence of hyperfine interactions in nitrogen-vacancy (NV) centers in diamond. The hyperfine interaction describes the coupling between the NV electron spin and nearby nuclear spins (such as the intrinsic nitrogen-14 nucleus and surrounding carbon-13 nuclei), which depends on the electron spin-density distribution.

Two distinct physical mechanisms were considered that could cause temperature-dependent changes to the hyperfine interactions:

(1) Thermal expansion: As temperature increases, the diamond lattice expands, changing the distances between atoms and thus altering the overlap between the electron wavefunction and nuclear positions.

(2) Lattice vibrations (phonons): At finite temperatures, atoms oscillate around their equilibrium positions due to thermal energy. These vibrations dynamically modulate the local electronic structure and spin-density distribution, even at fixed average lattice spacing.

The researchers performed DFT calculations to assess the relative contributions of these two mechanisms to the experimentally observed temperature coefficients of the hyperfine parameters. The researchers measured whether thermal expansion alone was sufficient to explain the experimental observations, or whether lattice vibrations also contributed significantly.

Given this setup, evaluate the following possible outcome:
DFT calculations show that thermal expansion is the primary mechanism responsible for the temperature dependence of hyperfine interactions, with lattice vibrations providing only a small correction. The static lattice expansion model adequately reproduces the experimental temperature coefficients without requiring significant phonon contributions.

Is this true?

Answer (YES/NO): NO